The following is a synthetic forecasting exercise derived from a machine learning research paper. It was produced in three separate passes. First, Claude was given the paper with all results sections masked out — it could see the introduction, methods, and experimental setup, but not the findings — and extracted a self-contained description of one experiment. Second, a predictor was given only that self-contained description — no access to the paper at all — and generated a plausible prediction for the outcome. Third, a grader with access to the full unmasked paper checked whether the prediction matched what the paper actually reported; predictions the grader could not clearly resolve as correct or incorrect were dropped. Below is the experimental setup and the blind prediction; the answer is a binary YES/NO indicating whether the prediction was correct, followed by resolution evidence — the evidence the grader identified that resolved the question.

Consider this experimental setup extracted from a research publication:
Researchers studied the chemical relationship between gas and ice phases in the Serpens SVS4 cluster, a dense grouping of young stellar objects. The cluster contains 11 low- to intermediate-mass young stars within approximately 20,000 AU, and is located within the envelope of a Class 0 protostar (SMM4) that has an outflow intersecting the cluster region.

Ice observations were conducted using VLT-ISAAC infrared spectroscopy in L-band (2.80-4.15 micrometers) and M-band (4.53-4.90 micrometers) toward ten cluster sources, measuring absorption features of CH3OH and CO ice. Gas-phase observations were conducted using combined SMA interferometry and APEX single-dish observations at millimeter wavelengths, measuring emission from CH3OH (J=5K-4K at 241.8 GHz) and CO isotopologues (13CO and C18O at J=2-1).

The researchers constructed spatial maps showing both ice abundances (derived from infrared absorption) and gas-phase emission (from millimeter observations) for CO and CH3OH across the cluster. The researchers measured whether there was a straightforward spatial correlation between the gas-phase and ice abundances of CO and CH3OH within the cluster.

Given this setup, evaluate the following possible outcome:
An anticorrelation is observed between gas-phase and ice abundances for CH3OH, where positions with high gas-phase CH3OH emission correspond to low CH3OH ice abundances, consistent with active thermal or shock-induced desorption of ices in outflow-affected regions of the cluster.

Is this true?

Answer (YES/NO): NO